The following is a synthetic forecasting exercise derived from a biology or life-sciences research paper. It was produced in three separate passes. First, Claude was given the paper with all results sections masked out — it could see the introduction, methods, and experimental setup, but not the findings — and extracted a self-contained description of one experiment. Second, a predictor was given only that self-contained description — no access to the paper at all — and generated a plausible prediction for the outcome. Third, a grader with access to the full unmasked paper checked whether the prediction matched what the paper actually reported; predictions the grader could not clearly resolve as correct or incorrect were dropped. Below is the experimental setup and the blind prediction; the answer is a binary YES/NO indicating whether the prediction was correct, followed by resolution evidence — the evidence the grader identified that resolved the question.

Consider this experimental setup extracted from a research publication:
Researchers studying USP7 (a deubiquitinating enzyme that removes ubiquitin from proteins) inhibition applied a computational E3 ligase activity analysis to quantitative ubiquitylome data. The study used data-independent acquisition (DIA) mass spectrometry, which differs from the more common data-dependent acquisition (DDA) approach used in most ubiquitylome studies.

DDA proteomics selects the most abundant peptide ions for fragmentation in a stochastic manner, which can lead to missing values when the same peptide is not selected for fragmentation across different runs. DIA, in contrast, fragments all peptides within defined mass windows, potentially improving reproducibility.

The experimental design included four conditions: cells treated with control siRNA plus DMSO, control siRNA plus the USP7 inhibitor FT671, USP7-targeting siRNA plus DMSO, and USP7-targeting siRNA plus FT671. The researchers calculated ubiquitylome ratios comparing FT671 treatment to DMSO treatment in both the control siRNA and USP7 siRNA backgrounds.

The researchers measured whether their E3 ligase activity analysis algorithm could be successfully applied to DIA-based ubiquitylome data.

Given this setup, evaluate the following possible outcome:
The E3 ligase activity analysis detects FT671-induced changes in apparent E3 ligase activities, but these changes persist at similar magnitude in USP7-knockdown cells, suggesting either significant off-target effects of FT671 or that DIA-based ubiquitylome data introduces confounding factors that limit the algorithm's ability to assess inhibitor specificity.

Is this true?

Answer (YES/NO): NO